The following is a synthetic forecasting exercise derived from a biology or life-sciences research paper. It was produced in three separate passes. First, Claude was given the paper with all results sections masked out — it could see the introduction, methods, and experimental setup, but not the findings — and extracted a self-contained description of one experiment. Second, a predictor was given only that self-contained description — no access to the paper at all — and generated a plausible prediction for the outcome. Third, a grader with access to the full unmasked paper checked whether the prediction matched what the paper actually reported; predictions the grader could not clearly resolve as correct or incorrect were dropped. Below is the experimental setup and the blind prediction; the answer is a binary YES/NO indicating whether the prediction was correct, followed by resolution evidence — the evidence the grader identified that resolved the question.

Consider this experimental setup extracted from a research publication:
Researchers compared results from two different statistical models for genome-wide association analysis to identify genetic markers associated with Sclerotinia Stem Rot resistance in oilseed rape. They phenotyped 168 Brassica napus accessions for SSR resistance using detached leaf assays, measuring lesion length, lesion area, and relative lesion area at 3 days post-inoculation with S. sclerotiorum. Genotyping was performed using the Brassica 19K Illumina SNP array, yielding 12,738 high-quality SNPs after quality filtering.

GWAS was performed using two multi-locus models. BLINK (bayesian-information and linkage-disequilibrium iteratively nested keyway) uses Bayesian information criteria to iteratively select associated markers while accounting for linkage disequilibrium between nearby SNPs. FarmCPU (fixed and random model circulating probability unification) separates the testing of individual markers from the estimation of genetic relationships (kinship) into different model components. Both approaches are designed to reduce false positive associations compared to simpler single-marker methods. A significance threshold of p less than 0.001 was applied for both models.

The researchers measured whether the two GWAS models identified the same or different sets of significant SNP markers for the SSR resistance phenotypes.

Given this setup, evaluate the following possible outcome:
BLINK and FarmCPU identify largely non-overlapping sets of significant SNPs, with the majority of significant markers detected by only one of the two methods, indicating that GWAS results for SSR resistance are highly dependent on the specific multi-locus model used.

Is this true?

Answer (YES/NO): NO